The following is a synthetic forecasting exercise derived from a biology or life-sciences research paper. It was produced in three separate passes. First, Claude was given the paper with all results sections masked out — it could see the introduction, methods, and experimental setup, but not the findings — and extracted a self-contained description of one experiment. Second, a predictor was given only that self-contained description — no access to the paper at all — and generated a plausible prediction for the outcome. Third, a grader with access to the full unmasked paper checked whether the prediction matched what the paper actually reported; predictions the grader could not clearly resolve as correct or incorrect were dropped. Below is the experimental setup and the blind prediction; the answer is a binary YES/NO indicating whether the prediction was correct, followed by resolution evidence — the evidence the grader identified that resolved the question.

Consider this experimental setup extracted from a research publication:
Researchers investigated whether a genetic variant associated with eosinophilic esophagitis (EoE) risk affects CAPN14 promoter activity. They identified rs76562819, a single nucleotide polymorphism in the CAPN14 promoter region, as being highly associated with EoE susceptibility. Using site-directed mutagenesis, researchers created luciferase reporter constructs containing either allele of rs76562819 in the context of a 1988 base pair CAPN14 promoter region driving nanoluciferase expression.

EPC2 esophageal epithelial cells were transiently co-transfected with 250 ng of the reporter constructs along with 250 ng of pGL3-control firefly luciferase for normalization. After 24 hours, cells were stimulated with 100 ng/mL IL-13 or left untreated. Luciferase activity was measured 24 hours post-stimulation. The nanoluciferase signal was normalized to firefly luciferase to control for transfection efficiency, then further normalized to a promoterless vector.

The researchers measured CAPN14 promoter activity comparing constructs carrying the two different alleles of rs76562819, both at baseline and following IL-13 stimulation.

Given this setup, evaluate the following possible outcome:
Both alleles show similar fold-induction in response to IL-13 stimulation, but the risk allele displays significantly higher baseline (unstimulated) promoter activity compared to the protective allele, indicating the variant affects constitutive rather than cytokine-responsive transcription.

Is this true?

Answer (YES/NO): NO